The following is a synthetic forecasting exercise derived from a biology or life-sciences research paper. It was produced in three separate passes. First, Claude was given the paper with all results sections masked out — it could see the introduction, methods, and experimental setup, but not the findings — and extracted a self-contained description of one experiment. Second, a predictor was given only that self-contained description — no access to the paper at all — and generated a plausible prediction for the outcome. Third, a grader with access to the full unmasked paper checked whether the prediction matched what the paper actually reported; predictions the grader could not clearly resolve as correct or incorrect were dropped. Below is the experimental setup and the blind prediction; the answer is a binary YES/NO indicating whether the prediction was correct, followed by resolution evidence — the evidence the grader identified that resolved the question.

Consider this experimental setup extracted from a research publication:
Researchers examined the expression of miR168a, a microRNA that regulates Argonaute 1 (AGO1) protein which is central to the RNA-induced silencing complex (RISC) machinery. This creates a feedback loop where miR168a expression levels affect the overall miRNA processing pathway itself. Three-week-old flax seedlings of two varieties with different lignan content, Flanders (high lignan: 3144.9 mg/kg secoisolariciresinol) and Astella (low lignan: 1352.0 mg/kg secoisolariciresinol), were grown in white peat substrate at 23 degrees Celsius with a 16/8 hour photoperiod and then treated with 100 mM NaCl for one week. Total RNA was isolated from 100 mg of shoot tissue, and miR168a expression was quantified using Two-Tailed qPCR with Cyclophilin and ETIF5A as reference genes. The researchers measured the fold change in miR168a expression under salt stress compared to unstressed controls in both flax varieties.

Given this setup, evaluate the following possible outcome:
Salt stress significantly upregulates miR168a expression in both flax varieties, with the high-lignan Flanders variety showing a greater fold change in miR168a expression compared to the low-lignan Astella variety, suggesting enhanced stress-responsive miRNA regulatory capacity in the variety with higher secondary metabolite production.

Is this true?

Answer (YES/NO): NO